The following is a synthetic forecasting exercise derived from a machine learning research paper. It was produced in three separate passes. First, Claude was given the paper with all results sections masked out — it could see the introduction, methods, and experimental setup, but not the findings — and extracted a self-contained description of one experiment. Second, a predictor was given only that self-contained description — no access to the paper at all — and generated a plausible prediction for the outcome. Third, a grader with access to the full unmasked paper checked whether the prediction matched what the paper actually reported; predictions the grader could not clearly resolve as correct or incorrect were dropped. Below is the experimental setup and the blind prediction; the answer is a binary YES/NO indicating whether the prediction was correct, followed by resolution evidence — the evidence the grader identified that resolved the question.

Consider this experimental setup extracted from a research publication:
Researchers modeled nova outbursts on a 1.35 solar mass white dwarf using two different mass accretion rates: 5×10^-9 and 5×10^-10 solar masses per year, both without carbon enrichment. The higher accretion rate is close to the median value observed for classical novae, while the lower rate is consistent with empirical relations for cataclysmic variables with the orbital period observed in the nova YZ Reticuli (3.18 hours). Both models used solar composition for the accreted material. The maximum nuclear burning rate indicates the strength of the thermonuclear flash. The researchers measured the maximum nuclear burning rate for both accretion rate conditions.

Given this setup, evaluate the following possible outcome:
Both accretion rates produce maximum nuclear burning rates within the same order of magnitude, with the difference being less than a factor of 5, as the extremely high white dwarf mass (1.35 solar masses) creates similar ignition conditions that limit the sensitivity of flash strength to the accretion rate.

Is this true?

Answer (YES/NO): YES